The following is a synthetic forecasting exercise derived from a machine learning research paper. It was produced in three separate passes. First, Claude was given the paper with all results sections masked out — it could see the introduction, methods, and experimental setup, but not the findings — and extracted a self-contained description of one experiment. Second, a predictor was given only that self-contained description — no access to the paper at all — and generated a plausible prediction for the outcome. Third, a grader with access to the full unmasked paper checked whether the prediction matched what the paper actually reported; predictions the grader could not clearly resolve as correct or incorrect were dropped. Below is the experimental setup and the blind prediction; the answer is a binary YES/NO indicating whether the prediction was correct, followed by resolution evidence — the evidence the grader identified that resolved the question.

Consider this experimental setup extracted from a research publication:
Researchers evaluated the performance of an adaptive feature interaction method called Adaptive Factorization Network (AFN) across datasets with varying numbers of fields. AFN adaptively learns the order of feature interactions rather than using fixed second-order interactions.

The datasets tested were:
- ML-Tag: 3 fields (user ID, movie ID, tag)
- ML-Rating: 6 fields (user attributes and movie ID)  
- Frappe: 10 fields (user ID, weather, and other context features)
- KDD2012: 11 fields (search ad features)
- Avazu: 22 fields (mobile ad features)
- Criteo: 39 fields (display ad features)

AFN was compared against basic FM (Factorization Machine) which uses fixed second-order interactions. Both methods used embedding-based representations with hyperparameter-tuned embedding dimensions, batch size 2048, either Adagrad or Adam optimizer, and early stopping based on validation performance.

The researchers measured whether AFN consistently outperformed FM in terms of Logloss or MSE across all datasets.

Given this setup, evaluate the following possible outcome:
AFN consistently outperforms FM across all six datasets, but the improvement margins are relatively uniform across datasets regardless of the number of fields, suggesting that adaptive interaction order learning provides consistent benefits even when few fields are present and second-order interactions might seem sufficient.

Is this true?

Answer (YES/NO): NO